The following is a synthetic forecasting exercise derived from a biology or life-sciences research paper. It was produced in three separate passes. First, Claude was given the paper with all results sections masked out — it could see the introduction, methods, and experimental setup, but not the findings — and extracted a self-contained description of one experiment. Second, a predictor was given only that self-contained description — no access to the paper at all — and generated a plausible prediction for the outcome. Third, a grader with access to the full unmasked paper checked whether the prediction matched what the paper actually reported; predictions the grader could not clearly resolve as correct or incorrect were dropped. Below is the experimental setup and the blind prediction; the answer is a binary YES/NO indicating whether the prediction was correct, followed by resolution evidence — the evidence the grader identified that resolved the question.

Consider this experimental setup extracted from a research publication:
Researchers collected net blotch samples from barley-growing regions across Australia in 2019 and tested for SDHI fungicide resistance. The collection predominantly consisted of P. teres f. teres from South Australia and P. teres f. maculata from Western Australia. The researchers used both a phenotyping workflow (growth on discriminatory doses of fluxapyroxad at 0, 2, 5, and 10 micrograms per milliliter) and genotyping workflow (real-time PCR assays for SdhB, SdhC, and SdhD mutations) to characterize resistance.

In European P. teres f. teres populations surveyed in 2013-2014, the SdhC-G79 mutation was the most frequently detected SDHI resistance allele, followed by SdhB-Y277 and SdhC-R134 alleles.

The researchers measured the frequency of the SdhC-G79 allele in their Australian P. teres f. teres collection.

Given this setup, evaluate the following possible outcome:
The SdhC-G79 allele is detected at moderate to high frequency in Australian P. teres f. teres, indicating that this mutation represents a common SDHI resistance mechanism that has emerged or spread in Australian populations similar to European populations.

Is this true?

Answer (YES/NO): NO